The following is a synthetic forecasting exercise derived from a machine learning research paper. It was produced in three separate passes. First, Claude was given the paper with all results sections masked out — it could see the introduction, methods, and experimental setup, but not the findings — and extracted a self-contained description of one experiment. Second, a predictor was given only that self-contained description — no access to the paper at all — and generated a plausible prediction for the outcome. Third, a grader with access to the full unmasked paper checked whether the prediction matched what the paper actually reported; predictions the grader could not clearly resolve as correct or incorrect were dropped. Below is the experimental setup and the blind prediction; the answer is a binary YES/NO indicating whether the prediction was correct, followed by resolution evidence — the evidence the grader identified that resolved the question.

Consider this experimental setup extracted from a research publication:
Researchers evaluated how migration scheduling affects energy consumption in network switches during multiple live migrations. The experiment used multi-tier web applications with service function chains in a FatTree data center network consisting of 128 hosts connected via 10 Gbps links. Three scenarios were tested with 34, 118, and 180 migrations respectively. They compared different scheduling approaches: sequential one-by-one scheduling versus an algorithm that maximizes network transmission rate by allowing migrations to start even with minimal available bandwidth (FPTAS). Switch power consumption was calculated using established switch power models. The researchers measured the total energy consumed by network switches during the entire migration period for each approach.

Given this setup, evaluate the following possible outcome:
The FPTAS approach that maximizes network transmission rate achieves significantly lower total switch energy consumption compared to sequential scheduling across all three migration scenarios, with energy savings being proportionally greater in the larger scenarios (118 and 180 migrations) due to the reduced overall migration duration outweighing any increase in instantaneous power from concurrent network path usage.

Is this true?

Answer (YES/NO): NO